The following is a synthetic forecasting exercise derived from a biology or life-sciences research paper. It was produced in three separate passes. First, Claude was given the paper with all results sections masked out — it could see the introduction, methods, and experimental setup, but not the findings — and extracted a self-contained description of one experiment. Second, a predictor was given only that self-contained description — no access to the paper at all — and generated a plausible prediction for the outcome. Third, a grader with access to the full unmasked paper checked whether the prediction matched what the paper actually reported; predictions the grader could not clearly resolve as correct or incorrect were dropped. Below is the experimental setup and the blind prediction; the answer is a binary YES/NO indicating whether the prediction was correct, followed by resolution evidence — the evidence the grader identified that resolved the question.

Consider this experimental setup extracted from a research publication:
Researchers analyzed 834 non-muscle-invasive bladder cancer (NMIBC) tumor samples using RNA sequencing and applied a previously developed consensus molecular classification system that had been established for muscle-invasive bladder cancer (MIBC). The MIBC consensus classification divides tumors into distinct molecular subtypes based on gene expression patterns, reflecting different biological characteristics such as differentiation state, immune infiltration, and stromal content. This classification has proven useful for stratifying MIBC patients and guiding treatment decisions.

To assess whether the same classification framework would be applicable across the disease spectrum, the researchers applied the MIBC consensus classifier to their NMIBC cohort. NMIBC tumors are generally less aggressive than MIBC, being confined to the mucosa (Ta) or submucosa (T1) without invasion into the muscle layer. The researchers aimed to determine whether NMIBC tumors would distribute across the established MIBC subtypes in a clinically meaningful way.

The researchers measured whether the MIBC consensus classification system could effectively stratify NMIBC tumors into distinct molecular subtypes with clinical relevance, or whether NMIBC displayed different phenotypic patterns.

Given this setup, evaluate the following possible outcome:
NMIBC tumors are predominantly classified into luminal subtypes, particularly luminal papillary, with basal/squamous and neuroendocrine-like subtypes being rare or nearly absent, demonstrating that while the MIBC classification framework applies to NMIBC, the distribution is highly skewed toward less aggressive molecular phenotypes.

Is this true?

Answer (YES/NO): YES